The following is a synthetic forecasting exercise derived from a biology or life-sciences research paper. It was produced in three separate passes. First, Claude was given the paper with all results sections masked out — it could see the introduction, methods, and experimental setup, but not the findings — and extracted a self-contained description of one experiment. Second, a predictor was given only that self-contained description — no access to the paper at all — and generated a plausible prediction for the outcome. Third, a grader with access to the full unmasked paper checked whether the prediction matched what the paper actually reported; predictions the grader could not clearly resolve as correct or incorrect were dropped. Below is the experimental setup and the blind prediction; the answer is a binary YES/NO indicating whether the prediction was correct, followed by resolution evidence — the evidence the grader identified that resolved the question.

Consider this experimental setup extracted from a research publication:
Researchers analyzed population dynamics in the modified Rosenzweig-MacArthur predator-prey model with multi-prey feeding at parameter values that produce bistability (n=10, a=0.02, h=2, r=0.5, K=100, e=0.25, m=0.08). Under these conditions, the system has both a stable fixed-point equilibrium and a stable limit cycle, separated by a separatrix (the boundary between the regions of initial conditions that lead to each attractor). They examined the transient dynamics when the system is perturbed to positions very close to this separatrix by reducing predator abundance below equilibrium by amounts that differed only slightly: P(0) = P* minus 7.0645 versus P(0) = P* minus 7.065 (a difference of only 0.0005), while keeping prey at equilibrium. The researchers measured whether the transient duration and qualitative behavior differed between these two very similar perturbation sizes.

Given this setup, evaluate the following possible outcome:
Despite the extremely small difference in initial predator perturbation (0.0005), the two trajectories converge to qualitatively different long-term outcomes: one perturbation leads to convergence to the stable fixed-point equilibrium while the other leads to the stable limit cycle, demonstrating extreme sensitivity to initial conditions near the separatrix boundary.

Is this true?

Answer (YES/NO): YES